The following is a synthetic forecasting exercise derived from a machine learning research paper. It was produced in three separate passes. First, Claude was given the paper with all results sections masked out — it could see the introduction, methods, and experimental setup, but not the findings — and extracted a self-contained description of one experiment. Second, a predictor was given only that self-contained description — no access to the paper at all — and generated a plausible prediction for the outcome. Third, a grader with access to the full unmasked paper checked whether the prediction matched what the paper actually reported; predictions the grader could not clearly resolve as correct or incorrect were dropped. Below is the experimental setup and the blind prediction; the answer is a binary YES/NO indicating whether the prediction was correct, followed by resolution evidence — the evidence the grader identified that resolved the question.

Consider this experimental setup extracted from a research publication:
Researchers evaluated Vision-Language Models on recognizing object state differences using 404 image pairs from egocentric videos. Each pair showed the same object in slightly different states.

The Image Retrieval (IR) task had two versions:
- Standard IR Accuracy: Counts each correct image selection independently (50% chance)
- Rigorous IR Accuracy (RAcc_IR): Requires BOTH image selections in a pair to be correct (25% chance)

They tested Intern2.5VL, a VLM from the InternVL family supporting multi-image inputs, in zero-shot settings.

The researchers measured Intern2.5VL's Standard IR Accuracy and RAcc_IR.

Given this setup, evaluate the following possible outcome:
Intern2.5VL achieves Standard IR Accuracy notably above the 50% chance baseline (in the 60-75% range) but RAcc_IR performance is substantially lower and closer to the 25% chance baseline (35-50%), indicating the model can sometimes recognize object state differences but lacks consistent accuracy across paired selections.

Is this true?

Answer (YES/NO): NO